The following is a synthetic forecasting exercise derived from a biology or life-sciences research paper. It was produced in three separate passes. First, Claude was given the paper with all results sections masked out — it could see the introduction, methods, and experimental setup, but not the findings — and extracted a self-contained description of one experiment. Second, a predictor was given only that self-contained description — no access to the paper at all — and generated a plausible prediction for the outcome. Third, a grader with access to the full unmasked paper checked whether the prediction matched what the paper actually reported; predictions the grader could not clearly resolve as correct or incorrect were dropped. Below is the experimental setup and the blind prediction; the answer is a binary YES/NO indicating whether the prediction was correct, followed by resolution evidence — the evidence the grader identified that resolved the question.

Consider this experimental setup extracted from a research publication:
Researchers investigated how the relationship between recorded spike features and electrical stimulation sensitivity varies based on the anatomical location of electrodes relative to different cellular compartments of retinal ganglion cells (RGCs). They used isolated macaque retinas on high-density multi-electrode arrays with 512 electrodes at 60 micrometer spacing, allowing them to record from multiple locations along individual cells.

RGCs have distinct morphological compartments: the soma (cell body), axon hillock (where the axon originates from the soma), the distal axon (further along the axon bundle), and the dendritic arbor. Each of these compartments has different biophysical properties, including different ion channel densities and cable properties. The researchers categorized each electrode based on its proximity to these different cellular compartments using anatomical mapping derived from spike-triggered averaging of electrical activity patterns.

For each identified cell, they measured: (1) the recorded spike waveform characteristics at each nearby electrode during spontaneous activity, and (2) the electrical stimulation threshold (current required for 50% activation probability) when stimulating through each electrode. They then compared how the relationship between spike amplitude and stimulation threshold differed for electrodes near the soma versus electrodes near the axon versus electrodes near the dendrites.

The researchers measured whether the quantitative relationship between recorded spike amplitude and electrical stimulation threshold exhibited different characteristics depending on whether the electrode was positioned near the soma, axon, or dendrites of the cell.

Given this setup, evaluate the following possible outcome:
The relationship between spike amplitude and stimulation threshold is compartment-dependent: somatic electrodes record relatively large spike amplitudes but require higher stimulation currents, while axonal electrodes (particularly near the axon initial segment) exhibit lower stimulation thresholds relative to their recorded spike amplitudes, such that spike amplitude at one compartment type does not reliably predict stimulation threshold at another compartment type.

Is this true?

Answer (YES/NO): NO